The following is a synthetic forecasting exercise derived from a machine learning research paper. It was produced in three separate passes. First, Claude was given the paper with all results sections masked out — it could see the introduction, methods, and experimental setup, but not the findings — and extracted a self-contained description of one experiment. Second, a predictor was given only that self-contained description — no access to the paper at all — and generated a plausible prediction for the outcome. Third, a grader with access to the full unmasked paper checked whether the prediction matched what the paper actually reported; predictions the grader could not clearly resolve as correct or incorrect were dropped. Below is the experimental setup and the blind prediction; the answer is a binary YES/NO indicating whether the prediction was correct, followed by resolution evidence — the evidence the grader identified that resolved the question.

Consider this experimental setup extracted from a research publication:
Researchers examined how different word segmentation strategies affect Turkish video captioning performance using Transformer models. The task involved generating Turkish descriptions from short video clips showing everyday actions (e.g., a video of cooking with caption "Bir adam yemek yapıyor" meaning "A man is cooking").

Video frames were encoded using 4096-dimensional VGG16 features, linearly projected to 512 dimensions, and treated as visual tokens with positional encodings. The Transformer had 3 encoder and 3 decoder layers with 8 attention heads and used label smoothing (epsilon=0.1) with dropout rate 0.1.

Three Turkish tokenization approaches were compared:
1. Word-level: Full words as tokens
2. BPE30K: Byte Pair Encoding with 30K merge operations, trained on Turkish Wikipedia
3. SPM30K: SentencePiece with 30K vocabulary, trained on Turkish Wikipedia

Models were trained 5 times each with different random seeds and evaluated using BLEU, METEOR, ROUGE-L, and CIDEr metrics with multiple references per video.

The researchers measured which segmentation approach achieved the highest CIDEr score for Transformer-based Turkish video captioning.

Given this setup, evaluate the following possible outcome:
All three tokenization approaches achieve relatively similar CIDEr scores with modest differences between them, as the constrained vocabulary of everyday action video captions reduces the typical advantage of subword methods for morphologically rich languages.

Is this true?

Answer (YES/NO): YES